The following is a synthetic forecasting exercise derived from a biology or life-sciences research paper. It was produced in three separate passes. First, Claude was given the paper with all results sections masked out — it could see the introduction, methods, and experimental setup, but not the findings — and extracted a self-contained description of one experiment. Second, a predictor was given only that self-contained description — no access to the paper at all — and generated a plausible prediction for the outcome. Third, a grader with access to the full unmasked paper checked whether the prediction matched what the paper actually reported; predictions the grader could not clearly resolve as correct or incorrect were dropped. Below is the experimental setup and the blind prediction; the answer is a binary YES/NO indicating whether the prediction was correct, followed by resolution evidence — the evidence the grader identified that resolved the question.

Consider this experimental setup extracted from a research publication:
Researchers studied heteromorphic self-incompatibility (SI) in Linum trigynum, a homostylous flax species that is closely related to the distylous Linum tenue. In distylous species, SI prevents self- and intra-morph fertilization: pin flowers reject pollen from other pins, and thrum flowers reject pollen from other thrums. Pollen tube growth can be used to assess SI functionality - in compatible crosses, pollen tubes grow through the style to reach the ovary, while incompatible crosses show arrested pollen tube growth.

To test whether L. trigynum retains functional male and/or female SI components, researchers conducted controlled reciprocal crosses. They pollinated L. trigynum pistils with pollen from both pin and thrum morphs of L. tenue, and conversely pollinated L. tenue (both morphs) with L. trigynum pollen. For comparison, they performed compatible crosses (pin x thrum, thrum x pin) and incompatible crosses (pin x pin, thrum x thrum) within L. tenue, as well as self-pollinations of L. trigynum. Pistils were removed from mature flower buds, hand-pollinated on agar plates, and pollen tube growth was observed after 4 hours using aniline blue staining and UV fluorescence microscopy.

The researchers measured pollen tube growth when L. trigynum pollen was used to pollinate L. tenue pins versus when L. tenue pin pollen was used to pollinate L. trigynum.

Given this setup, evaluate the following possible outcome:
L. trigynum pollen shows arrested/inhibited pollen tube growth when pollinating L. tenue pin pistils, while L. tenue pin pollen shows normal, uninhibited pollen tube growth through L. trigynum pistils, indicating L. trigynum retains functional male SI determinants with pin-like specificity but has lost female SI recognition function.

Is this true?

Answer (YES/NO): NO